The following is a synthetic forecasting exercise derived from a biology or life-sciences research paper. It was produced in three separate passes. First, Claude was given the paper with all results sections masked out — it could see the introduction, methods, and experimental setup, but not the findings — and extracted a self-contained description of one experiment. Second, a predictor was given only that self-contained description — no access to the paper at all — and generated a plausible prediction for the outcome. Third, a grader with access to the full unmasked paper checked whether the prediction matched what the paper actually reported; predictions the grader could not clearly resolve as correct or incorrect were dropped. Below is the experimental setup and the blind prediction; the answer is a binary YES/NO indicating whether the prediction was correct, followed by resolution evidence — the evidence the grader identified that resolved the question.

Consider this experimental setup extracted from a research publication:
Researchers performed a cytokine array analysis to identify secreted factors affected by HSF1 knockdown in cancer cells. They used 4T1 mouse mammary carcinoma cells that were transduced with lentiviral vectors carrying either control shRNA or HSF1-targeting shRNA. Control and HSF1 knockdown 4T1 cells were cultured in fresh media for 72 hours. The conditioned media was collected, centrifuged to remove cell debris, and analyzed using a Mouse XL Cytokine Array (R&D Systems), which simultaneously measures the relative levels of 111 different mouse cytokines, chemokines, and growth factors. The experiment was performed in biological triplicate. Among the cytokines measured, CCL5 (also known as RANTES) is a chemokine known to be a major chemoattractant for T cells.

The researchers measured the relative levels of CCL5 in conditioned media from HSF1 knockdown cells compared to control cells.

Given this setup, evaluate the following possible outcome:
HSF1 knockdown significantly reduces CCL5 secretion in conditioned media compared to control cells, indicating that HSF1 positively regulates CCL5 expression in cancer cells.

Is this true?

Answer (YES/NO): NO